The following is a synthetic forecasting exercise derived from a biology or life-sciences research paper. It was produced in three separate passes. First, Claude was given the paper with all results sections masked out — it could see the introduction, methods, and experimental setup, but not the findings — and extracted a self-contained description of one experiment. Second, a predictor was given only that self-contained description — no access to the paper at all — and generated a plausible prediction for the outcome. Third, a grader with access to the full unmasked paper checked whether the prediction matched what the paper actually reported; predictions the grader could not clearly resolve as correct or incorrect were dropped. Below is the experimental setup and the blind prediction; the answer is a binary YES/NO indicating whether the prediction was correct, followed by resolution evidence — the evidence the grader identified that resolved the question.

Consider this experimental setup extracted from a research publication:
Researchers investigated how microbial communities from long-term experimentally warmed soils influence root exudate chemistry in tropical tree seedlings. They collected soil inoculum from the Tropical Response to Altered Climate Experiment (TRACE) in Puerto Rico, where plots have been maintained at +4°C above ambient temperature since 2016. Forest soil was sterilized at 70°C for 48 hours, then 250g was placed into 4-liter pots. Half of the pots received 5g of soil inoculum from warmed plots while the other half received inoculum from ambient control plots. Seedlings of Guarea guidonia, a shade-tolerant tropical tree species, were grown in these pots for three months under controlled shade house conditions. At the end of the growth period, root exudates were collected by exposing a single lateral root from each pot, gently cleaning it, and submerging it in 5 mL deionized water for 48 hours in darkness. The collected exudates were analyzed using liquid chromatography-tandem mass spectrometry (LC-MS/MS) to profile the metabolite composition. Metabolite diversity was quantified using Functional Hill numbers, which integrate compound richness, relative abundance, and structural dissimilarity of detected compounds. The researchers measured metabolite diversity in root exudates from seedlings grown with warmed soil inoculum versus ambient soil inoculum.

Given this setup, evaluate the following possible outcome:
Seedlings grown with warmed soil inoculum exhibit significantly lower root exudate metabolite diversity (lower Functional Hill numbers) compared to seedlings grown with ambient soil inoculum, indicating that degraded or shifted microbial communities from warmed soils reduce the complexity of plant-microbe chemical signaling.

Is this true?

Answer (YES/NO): YES